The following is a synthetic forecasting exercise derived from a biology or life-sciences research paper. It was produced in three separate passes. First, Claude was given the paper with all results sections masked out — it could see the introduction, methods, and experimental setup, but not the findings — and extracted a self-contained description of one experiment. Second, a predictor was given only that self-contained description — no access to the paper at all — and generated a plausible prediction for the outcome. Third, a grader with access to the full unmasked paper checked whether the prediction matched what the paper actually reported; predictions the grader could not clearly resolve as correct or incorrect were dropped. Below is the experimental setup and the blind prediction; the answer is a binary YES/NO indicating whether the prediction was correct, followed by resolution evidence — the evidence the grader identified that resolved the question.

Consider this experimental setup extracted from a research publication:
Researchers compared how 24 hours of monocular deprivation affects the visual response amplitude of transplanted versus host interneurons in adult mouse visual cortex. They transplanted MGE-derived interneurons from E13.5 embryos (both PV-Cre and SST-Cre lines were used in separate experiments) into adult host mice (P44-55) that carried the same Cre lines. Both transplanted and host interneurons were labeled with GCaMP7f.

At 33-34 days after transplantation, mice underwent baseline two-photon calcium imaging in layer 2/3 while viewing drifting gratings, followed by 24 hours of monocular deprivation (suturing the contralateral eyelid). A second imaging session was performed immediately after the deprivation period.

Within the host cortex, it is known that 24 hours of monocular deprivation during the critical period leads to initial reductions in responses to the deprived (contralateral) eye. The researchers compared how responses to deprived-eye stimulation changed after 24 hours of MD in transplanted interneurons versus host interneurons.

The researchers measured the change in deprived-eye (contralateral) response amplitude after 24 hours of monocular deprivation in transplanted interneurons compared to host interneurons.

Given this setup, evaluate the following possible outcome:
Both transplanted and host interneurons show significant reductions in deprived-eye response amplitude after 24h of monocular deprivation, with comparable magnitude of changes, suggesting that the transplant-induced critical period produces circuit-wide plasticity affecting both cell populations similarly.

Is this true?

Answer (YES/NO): NO